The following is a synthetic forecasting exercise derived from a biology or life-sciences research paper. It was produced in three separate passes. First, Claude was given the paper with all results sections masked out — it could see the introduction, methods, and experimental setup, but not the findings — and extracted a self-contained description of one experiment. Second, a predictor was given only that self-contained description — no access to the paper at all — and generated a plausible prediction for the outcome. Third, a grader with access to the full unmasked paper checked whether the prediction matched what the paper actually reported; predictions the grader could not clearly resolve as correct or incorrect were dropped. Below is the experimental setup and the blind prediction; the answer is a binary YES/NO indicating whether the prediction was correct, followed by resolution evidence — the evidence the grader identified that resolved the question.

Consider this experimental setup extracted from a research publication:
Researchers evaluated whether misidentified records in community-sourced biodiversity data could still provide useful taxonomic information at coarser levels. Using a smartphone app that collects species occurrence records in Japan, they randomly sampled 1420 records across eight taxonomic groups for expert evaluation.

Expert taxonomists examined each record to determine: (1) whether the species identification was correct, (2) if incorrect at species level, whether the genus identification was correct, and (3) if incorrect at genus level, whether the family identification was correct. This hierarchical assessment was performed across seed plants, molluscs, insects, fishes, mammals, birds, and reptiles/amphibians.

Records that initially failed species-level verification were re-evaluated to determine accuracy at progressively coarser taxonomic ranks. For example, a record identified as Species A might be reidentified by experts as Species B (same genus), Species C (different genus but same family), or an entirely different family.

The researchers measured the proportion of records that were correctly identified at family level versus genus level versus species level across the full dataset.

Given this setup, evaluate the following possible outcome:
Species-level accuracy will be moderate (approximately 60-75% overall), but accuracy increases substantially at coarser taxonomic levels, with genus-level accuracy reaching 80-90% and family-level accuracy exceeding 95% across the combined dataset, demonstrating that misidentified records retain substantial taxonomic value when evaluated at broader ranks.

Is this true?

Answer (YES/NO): NO